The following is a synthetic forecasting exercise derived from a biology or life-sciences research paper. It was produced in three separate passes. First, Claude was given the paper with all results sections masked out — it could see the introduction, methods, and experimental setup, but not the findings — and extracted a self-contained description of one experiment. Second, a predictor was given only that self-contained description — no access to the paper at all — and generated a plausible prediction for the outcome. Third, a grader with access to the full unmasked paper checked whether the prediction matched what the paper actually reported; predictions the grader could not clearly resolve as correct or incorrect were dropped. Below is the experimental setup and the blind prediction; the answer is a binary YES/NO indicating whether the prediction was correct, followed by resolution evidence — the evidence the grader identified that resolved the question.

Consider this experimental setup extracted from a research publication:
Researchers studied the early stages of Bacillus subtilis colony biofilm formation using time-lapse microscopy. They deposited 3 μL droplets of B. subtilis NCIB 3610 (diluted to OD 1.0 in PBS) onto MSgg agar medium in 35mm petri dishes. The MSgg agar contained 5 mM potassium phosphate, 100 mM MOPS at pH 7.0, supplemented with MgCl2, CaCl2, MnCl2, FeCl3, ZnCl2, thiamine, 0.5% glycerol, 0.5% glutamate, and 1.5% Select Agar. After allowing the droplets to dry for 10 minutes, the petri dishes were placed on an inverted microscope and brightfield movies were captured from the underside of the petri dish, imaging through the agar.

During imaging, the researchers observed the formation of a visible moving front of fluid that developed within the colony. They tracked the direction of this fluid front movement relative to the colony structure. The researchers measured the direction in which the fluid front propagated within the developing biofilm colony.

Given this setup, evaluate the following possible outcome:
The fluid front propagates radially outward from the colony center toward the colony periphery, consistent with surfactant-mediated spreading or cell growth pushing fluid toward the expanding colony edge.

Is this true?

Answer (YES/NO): NO